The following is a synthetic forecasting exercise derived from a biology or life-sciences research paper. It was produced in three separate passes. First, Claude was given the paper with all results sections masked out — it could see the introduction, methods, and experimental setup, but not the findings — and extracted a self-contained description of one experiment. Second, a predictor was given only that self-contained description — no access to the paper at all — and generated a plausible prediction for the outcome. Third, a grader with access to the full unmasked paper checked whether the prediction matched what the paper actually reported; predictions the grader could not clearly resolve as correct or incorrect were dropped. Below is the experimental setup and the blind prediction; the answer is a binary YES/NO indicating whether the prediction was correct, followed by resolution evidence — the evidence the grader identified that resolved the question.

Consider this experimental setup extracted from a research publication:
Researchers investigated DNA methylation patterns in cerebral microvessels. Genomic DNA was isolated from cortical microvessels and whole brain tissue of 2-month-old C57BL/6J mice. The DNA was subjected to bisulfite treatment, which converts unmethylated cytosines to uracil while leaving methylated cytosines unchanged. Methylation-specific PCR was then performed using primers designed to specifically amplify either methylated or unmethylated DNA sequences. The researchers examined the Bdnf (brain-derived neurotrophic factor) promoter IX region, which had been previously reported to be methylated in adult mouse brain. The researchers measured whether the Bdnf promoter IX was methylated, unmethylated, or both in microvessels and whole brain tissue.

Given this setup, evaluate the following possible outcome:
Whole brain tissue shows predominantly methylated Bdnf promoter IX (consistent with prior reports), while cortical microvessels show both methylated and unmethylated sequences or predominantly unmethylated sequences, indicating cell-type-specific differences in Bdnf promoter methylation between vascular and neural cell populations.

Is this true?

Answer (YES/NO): NO